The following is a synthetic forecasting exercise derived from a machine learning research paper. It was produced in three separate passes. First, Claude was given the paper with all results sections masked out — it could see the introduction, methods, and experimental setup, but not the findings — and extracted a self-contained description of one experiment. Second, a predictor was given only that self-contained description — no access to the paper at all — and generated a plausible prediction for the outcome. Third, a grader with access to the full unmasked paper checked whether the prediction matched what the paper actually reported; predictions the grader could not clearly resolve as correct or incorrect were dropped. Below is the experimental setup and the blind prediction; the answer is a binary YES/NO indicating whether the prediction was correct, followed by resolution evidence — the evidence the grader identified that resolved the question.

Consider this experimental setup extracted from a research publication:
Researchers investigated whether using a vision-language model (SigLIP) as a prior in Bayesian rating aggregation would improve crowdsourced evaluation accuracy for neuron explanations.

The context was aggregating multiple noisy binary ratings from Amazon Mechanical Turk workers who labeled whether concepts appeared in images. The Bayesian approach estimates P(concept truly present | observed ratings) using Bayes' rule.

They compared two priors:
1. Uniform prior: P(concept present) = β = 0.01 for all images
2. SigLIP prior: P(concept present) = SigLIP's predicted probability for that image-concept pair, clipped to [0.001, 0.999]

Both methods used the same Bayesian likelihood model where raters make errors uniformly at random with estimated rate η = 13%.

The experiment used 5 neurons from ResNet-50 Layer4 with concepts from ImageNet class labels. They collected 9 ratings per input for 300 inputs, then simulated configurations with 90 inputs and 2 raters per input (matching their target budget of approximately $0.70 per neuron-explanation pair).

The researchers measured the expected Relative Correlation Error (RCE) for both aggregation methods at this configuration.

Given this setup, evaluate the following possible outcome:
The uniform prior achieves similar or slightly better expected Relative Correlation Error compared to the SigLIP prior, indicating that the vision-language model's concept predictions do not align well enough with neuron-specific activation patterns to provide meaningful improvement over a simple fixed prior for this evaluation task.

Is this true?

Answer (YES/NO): NO